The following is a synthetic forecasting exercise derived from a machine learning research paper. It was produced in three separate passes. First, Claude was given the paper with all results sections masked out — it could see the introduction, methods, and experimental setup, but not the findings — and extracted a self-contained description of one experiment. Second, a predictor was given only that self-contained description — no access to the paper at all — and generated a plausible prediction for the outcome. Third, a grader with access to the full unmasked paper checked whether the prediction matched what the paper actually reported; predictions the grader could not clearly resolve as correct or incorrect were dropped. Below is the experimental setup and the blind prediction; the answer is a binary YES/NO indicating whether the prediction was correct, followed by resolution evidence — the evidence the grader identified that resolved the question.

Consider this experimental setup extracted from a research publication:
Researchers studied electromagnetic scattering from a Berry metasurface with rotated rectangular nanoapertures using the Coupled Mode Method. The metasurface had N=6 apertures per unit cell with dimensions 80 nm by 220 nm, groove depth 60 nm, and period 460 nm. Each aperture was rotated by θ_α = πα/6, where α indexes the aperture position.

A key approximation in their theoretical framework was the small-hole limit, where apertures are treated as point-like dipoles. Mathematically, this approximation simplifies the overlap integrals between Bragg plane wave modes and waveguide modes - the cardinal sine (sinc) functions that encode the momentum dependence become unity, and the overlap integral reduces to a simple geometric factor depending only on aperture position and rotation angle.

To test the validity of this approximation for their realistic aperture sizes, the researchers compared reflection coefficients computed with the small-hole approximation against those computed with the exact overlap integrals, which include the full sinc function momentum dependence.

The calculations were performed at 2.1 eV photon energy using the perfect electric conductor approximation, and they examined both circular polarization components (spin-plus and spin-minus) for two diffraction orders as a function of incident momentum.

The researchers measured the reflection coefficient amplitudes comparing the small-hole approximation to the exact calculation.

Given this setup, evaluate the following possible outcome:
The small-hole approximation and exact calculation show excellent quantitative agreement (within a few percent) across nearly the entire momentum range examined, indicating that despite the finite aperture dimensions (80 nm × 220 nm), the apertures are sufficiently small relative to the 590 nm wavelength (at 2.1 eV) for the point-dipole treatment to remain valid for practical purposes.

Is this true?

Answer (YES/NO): YES